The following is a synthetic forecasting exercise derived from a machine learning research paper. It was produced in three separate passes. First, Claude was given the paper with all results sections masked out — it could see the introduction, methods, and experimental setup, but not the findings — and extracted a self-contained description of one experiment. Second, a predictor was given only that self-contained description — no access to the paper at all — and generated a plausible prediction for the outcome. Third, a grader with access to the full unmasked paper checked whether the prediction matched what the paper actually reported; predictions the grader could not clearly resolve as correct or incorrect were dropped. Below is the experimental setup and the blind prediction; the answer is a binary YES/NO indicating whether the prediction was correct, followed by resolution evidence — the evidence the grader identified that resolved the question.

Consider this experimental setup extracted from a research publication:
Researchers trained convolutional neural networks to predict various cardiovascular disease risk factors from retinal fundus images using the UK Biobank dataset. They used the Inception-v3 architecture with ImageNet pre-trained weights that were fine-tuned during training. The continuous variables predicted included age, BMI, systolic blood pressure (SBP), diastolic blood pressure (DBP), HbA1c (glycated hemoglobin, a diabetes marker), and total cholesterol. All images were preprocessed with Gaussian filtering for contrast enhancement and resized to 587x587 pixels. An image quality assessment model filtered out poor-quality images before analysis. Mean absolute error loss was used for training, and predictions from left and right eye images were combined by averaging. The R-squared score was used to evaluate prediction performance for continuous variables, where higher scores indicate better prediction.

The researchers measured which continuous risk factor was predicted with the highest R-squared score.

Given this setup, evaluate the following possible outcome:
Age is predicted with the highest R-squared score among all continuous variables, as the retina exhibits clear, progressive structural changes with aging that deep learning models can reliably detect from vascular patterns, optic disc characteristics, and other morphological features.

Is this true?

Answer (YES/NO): YES